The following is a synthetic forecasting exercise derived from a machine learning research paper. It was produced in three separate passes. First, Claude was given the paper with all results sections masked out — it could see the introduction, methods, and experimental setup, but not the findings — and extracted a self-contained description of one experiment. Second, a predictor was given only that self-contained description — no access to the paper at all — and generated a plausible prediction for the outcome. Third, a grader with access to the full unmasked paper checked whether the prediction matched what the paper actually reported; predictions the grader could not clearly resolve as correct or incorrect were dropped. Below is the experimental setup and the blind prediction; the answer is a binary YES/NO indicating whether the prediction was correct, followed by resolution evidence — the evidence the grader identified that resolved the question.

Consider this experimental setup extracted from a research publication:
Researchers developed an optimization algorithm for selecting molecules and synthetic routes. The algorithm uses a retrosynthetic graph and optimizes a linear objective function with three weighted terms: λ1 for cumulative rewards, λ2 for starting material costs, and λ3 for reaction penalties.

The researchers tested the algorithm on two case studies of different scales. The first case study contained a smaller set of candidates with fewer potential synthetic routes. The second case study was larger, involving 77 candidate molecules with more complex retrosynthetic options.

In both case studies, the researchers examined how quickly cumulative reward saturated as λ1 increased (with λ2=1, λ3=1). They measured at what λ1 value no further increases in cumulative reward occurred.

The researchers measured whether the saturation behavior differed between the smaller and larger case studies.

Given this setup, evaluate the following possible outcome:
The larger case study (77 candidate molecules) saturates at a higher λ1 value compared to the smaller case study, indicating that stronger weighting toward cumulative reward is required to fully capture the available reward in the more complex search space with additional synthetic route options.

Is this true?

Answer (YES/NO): NO